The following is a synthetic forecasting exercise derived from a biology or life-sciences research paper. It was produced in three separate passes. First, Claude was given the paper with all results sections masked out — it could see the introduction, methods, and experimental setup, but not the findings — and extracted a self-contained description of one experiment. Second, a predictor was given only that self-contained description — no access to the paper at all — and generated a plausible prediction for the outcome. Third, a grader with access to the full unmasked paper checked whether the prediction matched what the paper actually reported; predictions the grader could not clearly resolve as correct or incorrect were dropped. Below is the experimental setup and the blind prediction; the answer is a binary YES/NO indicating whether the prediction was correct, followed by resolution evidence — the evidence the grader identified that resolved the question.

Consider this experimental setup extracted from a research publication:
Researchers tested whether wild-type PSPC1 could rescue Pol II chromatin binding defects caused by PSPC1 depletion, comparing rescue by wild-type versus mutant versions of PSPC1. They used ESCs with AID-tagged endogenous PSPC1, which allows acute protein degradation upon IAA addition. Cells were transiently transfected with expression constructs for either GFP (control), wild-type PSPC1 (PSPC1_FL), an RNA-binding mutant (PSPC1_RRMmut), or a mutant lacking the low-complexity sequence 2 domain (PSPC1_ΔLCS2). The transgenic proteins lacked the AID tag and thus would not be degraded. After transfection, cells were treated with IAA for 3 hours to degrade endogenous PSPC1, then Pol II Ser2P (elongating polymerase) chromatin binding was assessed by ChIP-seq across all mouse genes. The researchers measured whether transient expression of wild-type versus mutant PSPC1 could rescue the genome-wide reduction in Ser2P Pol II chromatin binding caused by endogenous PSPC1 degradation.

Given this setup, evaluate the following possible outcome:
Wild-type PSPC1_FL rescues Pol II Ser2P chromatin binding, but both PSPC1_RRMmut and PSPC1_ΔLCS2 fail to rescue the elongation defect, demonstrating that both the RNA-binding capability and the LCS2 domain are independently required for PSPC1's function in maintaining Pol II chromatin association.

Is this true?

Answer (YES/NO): YES